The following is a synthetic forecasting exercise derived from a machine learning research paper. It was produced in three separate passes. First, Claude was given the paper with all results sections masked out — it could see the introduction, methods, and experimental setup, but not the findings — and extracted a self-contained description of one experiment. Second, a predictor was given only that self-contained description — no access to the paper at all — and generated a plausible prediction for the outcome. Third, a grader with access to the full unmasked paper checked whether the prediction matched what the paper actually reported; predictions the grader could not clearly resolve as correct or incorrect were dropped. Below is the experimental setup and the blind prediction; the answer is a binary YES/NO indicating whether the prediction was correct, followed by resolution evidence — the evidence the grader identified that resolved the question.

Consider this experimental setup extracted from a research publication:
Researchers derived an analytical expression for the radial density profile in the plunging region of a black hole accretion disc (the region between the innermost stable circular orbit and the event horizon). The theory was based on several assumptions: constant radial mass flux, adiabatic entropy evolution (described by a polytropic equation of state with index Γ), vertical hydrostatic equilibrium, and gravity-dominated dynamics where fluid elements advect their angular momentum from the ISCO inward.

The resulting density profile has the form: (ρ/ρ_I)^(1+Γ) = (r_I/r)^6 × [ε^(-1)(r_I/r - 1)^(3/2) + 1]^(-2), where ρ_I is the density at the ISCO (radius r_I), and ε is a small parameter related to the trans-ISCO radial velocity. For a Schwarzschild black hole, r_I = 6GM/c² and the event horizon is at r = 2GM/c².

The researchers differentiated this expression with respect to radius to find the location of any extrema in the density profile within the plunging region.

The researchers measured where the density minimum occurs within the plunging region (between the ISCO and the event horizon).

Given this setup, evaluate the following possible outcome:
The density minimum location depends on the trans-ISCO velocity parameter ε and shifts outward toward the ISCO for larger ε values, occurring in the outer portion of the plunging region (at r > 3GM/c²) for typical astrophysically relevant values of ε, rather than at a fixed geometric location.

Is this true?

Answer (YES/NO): NO